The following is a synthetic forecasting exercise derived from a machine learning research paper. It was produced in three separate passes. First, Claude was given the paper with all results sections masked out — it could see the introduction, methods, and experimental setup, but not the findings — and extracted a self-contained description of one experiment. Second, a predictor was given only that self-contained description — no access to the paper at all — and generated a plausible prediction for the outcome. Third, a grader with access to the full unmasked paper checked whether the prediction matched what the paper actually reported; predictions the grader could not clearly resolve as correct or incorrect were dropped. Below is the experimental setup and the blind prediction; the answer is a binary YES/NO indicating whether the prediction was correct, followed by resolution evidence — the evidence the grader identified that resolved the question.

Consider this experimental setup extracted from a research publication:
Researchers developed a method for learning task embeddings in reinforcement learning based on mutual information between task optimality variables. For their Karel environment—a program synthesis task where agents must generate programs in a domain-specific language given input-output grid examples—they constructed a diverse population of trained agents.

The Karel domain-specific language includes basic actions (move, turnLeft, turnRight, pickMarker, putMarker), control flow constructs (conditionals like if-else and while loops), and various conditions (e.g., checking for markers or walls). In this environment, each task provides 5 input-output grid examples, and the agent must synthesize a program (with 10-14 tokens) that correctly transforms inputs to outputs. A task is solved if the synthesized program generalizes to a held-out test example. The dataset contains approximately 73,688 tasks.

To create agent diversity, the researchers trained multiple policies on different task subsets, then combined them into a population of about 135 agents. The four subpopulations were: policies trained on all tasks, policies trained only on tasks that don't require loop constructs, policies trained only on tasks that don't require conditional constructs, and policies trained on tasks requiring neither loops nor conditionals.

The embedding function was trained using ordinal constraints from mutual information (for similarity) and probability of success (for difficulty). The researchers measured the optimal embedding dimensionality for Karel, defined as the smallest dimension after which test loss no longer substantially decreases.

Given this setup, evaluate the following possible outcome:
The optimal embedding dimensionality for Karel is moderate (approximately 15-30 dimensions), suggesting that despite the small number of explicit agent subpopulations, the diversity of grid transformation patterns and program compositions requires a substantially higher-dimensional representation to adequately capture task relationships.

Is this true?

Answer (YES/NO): NO